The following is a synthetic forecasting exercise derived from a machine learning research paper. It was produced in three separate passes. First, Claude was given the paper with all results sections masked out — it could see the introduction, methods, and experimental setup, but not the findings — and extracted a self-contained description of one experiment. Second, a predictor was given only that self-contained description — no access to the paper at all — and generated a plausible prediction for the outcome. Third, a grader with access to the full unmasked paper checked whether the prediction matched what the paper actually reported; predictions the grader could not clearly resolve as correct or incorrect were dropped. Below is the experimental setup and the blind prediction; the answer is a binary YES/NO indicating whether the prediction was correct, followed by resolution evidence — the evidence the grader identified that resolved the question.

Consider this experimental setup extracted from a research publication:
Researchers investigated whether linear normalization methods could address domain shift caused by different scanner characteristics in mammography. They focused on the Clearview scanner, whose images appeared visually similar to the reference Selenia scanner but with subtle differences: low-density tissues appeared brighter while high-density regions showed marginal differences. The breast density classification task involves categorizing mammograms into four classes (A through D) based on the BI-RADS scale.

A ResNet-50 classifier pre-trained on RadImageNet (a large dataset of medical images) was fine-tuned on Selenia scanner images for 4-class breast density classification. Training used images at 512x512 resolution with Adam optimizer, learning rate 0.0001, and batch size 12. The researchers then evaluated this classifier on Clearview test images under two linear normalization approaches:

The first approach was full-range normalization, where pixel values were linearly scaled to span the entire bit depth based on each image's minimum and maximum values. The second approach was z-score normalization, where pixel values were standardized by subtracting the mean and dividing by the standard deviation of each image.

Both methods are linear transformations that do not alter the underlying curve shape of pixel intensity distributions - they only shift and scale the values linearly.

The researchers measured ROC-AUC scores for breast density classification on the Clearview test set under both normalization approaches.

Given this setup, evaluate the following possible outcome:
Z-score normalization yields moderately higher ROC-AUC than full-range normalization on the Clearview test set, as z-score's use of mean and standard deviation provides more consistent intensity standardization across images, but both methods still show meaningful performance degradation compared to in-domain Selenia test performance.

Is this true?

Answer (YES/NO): NO